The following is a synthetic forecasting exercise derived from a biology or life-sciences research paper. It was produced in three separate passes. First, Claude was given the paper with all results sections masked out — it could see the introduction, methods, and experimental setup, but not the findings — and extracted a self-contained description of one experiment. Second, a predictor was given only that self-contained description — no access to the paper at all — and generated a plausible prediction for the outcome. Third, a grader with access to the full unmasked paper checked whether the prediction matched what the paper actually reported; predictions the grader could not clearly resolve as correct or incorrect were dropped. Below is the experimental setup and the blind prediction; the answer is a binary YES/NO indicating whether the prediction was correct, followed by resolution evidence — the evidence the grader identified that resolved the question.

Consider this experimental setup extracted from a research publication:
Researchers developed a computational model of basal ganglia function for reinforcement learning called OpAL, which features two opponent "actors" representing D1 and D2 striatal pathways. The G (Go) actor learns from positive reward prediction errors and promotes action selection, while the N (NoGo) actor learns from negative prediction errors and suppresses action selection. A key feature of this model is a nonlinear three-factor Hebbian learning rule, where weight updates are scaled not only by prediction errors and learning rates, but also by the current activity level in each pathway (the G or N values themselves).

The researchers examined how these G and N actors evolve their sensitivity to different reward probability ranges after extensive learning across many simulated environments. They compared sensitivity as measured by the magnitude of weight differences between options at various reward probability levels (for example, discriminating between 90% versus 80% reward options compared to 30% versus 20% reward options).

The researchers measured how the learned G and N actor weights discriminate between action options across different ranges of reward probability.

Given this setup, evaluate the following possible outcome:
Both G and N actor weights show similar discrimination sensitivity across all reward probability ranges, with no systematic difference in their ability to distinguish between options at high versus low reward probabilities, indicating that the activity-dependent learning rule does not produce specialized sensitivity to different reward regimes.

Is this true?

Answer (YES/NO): NO